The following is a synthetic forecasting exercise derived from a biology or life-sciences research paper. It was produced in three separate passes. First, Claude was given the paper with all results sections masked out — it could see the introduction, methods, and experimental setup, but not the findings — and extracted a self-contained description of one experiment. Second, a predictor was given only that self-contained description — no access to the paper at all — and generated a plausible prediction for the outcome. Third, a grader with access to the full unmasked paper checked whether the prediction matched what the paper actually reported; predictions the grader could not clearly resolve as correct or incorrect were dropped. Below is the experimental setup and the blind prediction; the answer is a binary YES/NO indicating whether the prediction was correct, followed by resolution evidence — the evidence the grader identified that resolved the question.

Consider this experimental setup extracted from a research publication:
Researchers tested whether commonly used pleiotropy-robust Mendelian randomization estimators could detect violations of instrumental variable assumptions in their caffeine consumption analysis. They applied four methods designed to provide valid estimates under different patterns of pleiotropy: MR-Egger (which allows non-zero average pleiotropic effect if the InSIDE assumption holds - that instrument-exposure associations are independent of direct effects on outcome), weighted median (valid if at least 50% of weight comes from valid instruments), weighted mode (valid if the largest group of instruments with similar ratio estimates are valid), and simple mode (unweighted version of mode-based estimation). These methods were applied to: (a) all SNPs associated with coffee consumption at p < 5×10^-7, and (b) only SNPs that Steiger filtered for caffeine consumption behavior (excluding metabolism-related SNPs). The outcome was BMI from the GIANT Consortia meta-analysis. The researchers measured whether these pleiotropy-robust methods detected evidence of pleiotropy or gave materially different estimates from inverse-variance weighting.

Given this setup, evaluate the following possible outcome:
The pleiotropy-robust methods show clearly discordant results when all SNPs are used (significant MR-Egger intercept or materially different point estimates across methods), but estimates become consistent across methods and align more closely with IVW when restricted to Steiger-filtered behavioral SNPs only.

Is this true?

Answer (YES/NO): NO